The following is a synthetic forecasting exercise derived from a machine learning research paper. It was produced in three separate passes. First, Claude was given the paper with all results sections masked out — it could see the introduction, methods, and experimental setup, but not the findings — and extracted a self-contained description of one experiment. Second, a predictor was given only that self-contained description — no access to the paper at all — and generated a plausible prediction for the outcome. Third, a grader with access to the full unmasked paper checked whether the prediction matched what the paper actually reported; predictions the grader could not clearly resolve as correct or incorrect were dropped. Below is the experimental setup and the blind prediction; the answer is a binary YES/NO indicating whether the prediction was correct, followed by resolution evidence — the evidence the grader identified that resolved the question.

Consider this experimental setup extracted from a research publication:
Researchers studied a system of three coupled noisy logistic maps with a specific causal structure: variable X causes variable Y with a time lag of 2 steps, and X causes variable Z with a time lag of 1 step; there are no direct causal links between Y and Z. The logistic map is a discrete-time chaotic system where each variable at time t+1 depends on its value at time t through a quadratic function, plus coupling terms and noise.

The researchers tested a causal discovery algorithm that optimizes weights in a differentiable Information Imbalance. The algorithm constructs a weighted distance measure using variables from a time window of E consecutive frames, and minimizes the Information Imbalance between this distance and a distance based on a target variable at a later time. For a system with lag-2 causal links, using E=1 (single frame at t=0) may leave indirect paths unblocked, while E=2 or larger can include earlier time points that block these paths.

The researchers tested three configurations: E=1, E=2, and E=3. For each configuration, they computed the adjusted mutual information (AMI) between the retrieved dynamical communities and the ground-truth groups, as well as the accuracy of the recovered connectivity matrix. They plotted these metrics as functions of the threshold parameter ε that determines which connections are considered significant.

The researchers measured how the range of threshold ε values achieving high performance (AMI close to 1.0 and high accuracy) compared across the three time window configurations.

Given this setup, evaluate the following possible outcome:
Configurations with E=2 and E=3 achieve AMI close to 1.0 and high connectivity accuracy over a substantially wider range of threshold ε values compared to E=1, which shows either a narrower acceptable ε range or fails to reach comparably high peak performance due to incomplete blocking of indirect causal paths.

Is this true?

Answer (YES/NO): YES